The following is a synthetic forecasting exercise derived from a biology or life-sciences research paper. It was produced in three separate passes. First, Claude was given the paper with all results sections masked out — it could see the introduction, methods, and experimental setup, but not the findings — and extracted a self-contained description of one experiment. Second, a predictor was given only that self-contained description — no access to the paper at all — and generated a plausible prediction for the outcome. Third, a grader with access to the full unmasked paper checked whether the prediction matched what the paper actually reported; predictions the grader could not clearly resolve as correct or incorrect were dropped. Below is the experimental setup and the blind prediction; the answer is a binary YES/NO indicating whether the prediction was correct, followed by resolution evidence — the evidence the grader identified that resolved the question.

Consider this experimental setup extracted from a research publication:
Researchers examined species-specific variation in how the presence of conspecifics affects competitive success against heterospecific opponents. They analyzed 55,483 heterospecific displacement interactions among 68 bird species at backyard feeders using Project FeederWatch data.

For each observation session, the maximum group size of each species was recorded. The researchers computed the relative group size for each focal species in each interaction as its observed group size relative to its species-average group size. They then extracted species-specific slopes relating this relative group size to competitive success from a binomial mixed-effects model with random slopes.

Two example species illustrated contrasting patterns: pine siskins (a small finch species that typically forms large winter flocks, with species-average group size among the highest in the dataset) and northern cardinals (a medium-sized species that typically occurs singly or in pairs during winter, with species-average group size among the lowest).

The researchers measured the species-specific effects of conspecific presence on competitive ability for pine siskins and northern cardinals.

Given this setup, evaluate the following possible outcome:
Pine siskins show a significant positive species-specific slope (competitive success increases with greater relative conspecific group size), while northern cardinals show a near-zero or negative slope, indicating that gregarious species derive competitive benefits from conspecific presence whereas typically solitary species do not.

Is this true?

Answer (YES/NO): YES